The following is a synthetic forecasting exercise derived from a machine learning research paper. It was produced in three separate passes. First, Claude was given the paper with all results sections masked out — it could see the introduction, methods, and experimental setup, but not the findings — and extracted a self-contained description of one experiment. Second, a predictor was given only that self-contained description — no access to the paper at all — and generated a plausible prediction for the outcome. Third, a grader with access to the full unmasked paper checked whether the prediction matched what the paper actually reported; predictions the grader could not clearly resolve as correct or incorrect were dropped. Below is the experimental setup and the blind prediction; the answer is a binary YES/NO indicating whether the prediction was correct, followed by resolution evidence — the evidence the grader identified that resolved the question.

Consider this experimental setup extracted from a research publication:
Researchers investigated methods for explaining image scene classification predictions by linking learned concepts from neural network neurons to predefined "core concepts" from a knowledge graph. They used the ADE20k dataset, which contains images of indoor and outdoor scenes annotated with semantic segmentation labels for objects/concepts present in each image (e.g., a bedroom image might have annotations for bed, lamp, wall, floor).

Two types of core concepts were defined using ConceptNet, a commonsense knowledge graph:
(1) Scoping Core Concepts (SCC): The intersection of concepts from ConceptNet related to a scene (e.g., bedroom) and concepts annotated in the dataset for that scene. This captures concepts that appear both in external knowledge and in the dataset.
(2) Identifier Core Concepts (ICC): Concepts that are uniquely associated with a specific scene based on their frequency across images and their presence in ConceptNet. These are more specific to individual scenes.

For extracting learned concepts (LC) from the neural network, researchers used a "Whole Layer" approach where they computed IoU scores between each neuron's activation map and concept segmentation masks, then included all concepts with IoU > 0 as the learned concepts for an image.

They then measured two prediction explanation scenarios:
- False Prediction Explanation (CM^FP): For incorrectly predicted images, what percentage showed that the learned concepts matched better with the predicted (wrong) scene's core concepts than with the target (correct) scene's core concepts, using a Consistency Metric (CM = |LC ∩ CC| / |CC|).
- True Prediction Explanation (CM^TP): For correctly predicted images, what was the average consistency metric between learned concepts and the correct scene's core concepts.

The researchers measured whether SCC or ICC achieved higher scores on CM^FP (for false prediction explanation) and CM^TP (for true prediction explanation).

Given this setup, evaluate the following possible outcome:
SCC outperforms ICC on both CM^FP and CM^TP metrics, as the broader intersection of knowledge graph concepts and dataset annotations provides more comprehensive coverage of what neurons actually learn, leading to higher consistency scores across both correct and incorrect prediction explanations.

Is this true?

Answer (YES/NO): NO